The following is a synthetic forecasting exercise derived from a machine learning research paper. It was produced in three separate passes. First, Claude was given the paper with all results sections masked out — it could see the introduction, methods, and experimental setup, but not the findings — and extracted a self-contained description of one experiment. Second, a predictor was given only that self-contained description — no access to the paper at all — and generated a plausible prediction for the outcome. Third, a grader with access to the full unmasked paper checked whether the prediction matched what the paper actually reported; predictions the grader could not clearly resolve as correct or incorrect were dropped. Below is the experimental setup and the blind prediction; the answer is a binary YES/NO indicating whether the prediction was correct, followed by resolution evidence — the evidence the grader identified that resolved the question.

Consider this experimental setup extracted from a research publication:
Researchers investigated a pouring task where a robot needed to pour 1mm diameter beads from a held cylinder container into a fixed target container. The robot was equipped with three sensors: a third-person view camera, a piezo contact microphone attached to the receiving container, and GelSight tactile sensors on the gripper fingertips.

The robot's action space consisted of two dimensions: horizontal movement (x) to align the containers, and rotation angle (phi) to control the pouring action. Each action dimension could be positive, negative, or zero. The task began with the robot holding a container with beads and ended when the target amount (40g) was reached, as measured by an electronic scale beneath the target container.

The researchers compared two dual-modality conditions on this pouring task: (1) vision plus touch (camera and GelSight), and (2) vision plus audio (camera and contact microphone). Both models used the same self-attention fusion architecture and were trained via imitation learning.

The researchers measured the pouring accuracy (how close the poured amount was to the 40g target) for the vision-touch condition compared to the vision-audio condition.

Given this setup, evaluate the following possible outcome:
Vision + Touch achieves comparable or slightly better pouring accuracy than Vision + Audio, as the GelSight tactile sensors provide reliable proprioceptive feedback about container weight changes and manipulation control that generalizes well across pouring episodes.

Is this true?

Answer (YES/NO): NO